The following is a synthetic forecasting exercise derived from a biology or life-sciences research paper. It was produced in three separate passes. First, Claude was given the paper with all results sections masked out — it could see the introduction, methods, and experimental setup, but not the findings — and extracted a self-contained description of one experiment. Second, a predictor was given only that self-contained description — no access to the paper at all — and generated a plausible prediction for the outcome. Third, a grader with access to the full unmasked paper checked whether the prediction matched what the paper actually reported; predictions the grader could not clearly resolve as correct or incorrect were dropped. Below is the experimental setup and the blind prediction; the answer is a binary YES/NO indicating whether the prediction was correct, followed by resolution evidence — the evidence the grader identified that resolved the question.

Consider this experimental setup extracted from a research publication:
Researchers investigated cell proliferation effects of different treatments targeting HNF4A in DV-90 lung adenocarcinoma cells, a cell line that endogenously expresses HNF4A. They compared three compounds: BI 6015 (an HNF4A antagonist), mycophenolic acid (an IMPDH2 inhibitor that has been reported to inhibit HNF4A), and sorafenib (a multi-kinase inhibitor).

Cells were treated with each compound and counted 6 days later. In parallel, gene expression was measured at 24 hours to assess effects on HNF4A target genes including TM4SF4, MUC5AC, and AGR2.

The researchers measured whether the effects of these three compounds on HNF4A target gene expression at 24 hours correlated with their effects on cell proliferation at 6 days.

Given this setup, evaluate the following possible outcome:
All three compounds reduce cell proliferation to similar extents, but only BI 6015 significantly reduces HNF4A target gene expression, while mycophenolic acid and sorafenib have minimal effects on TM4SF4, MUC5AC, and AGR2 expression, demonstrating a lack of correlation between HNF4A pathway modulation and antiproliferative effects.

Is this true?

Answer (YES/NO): NO